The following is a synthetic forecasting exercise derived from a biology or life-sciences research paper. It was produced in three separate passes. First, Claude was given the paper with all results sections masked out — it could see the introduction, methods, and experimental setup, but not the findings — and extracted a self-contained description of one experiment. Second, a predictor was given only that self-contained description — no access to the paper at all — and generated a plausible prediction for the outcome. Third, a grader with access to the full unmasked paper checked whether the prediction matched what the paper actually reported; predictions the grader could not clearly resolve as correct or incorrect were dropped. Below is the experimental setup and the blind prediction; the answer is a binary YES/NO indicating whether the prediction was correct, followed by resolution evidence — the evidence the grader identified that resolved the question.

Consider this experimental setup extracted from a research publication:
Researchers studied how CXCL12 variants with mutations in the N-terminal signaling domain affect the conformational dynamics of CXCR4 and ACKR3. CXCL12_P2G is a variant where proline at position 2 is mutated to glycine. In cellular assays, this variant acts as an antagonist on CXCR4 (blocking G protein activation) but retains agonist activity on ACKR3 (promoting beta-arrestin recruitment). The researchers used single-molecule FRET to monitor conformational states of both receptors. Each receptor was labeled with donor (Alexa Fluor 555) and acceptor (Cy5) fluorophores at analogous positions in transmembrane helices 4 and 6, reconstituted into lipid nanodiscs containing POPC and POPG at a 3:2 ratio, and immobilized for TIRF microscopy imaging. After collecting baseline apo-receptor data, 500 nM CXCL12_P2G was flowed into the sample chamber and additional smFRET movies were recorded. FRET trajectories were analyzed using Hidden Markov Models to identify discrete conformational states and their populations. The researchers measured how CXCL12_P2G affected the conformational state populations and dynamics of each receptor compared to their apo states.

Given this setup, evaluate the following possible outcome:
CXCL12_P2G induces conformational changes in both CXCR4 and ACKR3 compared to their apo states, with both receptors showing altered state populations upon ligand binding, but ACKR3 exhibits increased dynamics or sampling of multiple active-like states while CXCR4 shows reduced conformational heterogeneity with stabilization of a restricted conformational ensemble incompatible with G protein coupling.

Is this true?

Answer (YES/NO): NO